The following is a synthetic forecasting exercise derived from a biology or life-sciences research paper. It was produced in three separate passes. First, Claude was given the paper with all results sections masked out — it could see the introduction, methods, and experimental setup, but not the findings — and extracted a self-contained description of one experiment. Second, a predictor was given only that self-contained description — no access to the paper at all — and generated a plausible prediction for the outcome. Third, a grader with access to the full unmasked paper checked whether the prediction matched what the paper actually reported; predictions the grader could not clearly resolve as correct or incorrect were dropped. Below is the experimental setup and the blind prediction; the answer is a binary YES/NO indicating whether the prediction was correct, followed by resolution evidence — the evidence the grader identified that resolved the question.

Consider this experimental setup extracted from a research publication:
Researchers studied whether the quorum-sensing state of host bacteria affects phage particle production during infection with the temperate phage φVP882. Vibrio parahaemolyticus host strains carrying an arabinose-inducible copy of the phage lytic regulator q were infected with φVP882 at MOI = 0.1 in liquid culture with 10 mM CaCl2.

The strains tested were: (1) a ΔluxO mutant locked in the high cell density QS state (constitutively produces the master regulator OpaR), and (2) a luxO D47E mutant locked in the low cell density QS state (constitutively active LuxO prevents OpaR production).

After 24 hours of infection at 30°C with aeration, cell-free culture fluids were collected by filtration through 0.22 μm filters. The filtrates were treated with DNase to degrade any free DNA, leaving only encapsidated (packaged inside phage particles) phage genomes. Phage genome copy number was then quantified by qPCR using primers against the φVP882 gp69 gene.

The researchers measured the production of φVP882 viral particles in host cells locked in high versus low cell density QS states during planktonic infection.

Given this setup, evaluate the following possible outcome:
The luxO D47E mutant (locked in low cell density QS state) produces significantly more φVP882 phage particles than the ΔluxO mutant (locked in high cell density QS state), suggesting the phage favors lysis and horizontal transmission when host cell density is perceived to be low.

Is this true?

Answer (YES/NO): NO